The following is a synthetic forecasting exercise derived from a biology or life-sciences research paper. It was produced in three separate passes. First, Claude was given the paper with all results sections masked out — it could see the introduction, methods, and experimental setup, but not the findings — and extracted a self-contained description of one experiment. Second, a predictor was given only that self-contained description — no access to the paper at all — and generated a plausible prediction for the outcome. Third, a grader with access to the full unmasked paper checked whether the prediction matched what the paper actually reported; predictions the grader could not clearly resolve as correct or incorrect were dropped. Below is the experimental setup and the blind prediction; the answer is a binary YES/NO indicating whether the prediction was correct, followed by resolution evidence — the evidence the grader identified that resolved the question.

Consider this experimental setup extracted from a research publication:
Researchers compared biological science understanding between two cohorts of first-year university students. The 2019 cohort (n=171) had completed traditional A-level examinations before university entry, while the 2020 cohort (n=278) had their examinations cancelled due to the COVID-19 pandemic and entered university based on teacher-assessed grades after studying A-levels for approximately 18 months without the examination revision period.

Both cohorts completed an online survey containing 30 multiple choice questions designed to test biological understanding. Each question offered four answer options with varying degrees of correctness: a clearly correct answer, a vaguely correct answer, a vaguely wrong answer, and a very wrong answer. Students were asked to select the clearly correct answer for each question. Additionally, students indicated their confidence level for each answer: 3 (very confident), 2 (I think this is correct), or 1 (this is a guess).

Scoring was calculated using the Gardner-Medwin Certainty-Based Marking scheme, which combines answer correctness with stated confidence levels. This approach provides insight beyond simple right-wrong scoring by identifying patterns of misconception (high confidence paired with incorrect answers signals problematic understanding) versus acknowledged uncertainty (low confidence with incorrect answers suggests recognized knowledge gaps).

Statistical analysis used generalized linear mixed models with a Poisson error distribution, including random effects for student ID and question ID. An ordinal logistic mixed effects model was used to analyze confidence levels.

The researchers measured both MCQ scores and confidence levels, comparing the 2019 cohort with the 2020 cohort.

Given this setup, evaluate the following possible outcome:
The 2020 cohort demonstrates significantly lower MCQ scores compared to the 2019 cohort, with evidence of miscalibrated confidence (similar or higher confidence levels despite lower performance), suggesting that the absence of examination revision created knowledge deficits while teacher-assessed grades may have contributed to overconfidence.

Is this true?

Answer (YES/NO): NO